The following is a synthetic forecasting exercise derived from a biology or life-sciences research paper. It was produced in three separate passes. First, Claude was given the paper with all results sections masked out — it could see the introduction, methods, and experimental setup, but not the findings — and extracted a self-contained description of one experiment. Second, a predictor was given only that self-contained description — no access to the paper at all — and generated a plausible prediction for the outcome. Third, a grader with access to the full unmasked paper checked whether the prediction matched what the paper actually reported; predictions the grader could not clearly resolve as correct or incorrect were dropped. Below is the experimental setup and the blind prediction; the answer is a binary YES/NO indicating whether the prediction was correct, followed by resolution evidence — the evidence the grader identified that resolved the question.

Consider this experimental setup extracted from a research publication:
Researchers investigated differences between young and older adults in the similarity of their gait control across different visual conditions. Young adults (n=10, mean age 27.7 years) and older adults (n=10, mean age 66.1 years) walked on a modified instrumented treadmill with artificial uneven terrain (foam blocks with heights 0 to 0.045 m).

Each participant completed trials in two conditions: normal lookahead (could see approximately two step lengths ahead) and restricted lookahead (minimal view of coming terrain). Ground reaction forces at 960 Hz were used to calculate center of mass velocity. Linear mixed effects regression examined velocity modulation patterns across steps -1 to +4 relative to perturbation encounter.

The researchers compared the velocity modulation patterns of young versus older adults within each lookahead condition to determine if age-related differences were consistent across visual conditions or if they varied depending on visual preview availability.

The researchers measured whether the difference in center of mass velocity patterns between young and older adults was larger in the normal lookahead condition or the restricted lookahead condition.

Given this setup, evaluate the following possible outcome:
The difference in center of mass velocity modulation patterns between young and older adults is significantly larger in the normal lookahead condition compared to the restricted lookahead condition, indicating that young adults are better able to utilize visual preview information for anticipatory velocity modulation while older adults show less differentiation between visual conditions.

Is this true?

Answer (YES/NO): YES